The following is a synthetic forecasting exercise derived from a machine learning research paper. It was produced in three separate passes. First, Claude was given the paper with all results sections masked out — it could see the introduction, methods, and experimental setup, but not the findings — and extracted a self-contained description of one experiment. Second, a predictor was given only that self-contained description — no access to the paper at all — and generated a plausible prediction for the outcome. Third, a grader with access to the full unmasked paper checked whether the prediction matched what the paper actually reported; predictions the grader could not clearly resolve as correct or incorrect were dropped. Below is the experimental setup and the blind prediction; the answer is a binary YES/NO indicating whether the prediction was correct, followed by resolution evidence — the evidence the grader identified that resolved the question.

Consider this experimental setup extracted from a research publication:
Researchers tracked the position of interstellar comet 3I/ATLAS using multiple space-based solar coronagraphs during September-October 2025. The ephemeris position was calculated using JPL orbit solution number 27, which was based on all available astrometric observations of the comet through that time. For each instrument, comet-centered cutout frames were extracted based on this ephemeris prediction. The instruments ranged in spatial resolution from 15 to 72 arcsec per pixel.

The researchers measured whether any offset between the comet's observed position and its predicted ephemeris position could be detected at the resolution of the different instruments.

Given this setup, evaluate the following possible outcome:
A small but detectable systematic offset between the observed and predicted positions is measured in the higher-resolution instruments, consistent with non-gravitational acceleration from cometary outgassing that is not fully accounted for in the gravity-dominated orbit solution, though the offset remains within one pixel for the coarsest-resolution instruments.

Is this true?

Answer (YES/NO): NO